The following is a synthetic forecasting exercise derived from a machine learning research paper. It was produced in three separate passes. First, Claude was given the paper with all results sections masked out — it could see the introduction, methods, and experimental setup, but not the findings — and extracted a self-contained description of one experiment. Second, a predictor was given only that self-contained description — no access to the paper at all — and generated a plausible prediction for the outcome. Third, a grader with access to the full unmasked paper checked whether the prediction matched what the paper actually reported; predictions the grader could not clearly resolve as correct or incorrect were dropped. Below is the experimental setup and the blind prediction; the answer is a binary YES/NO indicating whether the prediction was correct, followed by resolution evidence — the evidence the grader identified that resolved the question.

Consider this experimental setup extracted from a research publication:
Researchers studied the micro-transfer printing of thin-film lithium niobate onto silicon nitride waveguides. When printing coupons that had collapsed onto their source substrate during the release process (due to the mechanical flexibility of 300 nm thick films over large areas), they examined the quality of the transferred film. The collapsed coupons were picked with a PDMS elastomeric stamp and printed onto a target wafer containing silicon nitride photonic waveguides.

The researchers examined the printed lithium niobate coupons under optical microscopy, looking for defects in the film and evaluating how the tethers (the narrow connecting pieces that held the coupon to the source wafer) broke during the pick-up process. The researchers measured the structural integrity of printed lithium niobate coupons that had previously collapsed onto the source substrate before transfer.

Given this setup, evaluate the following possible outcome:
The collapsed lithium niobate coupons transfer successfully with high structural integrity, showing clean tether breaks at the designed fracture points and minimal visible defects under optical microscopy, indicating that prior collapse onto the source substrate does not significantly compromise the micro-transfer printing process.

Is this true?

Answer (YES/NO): NO